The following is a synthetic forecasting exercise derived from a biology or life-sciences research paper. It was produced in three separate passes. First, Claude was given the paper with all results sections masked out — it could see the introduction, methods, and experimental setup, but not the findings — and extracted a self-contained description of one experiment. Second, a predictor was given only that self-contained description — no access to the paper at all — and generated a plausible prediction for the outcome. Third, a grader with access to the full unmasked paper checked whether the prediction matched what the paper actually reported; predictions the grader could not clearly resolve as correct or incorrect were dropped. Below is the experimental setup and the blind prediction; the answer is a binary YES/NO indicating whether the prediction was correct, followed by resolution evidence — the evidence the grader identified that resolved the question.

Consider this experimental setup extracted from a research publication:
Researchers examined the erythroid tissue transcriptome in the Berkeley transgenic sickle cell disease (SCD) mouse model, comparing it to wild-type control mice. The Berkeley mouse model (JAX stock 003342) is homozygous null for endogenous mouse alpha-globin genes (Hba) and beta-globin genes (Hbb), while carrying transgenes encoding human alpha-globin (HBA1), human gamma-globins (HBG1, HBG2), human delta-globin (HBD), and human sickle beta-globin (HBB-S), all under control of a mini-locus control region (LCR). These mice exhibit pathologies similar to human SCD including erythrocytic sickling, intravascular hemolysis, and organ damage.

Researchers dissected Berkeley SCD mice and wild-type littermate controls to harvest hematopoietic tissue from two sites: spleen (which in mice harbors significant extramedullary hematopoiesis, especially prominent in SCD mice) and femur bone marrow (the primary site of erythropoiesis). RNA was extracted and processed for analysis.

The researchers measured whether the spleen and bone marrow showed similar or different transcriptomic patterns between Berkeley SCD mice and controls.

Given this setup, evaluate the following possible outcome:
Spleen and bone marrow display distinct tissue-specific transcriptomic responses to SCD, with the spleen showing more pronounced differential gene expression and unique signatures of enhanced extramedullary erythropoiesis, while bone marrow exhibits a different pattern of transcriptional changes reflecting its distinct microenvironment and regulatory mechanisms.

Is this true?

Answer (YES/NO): NO